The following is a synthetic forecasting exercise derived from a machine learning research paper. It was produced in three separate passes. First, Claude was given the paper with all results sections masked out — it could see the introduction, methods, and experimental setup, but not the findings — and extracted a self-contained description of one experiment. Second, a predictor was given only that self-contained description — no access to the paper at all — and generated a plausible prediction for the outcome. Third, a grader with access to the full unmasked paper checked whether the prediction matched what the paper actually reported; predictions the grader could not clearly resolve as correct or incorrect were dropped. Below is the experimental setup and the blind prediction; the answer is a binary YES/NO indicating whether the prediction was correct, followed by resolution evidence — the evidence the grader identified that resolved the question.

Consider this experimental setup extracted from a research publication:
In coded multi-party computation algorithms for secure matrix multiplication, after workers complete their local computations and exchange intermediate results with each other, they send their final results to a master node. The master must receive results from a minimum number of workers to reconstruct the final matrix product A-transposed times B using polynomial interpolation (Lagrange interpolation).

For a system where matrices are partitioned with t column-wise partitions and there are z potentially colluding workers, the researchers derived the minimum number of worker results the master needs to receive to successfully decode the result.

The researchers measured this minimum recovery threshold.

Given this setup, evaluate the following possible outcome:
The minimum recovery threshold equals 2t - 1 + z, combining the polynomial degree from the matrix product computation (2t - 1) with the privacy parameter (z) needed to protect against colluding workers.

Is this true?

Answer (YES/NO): NO